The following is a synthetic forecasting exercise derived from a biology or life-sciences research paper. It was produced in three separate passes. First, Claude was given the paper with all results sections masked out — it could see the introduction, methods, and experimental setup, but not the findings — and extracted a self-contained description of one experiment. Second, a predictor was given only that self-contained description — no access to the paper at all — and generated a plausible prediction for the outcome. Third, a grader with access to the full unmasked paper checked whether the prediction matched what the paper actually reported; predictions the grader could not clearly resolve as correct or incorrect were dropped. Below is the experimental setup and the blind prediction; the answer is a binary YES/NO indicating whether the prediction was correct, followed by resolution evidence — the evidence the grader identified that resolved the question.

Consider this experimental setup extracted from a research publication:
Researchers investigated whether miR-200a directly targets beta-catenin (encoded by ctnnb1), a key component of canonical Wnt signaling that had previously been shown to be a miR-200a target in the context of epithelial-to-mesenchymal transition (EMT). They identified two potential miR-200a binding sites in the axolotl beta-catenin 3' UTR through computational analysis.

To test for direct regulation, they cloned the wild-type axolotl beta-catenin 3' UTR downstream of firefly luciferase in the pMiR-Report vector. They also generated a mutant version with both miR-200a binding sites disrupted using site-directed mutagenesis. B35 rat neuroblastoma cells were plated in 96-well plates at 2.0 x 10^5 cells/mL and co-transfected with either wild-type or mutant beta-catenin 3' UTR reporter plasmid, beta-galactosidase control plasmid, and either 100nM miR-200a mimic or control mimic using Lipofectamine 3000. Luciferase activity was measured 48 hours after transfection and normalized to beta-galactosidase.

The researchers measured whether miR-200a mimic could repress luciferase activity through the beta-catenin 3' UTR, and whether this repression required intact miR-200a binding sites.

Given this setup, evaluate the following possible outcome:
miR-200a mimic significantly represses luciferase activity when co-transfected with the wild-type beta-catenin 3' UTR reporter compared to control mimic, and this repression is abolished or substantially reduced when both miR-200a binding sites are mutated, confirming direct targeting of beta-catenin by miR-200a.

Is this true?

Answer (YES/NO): YES